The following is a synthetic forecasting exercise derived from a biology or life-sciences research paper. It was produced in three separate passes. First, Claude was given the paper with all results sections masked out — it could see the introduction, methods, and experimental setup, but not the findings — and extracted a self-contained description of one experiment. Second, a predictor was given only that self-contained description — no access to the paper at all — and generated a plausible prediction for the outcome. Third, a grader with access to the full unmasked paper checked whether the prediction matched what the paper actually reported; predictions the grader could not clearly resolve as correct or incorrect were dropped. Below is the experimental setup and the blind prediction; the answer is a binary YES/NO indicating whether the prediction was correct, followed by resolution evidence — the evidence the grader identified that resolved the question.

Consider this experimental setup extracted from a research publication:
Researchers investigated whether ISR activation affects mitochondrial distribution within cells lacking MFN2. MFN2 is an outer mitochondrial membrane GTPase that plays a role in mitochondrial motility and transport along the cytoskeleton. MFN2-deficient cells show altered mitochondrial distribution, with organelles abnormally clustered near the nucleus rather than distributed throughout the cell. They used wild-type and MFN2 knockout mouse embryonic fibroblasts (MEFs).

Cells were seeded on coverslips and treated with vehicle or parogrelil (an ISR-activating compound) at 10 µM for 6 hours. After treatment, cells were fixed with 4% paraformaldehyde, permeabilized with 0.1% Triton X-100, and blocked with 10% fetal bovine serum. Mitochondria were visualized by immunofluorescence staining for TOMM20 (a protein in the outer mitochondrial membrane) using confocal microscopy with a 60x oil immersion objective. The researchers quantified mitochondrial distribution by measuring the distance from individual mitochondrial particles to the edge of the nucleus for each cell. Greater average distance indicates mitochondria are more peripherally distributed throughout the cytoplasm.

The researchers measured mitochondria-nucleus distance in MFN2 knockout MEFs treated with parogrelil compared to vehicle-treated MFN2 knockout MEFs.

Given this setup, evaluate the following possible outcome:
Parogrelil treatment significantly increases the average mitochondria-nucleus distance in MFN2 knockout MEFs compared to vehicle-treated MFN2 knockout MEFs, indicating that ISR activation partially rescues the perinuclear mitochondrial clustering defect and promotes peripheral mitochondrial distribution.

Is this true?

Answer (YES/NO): YES